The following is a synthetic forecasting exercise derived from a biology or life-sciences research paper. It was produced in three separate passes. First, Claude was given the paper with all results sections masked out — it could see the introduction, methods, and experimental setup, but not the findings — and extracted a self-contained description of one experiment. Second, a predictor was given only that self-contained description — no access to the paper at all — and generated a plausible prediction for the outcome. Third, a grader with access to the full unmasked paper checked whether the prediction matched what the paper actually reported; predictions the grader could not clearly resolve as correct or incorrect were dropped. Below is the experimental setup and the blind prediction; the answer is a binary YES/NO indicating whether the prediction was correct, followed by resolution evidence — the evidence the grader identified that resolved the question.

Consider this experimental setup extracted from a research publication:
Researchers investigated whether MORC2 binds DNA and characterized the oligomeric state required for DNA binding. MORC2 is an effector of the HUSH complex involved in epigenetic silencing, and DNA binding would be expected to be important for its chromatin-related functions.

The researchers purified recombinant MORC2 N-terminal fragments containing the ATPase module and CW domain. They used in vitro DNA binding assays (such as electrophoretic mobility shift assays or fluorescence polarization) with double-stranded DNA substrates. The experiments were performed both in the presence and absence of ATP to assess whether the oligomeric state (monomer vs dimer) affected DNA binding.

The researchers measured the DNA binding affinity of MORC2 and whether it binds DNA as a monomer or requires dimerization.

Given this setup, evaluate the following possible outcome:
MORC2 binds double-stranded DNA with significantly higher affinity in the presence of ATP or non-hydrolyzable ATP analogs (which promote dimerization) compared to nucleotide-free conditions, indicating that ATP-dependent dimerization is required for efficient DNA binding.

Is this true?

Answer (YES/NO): NO